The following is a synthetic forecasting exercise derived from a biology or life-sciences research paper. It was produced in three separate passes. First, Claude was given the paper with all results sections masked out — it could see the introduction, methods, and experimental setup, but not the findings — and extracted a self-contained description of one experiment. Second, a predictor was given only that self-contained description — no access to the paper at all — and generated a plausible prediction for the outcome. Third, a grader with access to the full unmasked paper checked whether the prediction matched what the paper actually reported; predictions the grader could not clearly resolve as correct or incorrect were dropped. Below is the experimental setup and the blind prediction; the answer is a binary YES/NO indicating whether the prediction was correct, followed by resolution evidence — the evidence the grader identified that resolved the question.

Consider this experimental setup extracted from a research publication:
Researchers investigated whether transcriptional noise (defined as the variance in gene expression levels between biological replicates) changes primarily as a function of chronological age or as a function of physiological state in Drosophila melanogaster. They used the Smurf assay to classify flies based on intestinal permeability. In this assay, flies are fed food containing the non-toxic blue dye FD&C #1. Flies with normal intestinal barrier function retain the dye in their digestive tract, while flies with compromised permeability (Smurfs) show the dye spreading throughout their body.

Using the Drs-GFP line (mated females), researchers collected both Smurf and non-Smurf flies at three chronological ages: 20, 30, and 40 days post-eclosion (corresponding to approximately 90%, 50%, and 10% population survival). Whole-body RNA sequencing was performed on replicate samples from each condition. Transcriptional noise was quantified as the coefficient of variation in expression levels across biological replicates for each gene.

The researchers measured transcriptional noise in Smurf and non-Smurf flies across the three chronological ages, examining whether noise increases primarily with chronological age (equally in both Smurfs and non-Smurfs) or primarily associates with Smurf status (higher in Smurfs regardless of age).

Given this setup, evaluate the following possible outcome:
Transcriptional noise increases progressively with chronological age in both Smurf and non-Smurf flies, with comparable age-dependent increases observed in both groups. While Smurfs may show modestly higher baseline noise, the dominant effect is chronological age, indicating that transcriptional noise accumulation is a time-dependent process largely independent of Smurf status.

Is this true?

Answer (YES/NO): YES